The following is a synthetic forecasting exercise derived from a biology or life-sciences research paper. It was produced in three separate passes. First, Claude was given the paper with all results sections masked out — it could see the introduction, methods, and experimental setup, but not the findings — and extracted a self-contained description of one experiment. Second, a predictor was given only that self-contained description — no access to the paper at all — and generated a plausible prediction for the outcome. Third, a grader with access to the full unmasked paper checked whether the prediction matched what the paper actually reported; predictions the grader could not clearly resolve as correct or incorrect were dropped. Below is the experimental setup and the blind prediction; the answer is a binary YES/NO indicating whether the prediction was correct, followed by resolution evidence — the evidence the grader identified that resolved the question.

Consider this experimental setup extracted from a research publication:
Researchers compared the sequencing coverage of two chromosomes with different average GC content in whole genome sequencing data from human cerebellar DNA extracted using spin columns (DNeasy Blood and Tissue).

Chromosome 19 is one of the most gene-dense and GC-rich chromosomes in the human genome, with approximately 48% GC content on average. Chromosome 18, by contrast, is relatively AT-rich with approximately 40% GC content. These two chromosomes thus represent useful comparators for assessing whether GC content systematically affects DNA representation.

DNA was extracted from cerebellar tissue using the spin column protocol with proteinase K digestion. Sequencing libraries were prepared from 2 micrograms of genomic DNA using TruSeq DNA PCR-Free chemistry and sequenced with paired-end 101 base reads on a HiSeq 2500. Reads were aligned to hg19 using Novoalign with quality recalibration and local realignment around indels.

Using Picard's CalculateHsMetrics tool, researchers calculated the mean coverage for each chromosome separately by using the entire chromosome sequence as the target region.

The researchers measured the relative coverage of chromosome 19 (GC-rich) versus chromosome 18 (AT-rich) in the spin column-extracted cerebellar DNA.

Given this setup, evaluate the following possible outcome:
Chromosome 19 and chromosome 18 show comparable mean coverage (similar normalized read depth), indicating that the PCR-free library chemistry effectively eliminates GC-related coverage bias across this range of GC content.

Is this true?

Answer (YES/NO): NO